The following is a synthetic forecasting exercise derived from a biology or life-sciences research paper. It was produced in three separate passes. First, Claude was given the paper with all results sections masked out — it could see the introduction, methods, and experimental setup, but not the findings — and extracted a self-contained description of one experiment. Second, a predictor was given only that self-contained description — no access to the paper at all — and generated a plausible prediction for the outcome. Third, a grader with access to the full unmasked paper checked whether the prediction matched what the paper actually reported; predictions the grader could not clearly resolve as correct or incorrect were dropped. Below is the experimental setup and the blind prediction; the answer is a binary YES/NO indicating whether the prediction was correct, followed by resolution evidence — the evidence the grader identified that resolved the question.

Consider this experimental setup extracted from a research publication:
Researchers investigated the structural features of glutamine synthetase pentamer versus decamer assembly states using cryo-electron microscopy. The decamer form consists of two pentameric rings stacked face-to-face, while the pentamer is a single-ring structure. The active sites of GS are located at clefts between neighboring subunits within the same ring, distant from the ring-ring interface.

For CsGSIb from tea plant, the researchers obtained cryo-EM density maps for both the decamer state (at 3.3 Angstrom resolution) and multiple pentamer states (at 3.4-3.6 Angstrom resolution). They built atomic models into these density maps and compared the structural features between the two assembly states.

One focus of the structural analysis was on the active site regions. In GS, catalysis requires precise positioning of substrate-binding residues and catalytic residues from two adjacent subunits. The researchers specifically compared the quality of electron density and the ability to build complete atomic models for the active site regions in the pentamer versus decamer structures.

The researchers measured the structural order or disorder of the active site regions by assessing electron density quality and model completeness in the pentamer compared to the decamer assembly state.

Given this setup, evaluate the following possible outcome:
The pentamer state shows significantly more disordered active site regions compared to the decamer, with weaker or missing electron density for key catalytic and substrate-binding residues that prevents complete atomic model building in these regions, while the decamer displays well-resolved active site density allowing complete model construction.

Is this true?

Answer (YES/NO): YES